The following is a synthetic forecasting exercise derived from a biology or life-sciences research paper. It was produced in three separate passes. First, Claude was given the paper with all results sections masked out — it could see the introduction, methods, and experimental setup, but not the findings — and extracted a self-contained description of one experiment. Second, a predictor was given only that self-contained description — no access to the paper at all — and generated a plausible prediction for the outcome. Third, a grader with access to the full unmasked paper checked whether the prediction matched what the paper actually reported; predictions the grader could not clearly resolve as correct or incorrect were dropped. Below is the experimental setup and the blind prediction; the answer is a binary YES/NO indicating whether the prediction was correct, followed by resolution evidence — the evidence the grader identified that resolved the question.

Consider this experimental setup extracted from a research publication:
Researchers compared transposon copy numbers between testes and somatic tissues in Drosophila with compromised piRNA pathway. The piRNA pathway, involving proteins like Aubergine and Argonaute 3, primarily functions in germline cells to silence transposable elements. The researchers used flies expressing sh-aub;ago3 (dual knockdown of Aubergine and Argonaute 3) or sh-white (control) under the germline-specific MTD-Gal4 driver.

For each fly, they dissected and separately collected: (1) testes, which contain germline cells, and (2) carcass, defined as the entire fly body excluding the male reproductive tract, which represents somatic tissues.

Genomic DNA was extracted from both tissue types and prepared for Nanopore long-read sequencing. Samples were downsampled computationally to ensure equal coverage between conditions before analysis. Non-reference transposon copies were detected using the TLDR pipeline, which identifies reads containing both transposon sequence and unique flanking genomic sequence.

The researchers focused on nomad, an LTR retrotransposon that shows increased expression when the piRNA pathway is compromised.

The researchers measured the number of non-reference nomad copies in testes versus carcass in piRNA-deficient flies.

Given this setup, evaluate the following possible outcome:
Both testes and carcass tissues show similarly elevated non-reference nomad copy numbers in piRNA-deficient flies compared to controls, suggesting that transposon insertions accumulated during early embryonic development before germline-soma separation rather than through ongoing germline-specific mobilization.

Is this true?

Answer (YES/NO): NO